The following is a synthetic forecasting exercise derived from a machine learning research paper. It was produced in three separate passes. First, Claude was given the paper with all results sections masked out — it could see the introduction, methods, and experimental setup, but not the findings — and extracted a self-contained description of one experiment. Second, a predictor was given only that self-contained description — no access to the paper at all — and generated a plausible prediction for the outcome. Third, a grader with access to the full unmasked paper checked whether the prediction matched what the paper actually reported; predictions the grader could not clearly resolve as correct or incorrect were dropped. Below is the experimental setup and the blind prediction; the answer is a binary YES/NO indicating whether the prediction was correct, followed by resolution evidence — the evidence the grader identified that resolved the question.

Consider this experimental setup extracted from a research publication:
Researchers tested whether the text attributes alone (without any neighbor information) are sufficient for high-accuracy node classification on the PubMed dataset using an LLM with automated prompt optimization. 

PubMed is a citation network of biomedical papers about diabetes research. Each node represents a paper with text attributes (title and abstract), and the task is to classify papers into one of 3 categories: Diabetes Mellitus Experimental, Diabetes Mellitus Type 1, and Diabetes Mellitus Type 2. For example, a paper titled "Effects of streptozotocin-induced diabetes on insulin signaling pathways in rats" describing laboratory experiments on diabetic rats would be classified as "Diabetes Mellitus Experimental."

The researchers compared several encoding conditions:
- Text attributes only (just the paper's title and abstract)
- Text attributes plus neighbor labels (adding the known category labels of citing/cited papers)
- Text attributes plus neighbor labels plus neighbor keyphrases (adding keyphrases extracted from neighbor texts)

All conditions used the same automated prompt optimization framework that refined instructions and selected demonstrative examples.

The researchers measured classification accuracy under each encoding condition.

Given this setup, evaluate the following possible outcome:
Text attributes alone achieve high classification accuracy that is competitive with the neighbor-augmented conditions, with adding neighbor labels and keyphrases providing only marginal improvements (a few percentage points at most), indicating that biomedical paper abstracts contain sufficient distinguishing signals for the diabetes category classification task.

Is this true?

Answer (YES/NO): YES